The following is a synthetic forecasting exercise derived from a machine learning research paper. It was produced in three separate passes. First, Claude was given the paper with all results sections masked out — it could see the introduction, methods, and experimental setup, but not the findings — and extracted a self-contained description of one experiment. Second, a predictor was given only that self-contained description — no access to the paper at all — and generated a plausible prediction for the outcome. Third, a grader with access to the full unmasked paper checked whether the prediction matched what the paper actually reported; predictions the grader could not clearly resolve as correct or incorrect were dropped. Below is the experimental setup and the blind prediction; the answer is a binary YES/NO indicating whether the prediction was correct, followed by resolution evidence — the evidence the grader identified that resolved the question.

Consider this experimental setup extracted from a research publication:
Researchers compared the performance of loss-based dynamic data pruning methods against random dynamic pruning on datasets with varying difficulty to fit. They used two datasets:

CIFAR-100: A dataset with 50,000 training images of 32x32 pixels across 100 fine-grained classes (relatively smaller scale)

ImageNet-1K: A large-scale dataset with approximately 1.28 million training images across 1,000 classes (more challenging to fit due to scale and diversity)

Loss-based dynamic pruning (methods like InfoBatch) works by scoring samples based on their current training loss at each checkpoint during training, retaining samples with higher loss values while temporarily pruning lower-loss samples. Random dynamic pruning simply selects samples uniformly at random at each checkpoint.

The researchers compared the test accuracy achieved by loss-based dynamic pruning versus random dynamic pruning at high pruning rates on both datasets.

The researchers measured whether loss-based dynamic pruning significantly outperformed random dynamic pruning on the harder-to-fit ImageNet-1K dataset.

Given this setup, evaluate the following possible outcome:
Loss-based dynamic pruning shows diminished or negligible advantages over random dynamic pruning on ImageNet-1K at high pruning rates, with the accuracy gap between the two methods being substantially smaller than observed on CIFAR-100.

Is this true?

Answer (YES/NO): YES